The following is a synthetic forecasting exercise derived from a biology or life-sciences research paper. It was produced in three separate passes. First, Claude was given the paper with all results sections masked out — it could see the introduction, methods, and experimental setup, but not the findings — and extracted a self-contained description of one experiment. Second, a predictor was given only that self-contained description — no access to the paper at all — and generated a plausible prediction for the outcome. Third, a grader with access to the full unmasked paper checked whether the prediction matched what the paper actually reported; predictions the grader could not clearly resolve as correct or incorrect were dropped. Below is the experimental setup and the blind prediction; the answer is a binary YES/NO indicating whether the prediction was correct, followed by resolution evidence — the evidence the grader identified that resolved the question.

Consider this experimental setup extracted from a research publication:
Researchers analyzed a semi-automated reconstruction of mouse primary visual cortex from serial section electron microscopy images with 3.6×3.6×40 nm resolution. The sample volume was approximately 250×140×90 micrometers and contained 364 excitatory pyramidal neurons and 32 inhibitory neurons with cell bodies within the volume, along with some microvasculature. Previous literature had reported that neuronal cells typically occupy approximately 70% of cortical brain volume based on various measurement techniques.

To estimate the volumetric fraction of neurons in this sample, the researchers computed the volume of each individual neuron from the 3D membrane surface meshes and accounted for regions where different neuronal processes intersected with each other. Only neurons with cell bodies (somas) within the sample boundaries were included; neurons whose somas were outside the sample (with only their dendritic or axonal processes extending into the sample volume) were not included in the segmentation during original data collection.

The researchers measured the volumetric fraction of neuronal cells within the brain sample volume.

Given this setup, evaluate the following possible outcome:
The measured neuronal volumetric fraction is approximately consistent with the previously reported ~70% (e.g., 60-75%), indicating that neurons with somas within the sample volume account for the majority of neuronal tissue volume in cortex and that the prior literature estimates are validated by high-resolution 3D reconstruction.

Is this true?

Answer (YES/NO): NO